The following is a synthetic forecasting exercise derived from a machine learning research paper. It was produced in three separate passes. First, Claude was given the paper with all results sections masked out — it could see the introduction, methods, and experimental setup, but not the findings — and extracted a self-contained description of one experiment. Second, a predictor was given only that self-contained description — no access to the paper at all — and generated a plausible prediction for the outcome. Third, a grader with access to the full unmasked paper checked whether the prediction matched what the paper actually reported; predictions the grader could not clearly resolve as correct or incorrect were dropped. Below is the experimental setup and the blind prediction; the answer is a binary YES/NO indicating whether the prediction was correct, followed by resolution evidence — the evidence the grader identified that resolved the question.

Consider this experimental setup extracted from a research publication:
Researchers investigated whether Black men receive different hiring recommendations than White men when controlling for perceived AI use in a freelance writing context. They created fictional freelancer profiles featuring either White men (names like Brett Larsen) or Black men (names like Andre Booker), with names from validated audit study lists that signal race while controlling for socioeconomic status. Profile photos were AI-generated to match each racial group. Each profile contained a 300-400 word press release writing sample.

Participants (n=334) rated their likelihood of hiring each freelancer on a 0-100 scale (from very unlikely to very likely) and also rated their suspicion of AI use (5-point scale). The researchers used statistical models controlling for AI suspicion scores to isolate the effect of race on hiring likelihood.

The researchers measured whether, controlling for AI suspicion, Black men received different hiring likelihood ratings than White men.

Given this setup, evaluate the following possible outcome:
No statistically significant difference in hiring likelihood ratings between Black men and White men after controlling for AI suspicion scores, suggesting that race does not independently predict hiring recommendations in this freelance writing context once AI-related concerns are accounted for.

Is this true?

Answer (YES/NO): YES